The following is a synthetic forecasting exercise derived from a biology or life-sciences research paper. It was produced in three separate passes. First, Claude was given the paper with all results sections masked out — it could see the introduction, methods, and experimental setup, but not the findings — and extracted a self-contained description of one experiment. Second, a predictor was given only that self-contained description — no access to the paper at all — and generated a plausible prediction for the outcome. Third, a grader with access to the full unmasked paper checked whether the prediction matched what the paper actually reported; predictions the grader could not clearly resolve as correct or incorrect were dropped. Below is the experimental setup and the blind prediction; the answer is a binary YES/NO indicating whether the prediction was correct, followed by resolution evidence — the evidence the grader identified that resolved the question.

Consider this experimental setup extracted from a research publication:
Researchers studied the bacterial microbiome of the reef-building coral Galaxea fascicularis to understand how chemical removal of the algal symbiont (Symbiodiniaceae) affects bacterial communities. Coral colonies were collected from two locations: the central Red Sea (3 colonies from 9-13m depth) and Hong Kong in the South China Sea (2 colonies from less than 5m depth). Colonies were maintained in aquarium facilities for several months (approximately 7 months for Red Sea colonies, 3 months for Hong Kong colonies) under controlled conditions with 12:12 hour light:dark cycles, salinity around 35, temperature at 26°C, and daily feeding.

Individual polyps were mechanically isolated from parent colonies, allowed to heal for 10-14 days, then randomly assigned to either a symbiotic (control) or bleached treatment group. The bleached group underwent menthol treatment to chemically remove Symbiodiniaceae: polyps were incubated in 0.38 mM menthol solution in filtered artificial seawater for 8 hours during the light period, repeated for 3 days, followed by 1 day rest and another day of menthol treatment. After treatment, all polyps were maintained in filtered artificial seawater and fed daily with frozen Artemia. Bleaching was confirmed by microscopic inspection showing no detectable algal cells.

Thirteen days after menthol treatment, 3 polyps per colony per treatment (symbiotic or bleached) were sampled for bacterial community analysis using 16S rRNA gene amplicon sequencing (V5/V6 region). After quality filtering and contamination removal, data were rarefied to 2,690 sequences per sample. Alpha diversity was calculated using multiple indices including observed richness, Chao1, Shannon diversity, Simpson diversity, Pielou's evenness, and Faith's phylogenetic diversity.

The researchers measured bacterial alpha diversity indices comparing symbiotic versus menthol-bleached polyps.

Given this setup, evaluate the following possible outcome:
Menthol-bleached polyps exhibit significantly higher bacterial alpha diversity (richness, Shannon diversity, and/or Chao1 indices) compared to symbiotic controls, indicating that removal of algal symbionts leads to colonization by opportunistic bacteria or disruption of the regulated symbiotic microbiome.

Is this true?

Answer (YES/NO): NO